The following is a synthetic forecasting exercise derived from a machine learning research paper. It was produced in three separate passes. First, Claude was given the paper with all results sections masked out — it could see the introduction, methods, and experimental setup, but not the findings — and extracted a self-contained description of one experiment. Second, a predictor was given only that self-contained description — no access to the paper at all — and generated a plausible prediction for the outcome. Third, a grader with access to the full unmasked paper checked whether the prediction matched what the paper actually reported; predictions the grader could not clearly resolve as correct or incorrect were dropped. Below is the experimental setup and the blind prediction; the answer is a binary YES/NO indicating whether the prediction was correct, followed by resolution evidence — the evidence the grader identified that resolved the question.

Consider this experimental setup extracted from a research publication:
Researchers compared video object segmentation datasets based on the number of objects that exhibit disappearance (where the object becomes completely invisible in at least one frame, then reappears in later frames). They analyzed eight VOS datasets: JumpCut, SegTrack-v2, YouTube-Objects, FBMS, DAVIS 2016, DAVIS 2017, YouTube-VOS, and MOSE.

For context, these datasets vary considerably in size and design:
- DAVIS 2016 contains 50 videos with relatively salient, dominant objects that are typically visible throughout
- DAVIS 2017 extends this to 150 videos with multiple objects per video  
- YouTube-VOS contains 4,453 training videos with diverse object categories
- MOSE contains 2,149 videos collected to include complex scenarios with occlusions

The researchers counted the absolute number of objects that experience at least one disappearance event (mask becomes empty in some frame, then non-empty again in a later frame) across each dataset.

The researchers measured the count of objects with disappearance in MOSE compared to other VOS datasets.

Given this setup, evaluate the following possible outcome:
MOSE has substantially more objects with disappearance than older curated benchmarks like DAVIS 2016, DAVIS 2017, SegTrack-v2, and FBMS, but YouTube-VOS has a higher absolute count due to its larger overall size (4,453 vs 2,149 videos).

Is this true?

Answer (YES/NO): NO